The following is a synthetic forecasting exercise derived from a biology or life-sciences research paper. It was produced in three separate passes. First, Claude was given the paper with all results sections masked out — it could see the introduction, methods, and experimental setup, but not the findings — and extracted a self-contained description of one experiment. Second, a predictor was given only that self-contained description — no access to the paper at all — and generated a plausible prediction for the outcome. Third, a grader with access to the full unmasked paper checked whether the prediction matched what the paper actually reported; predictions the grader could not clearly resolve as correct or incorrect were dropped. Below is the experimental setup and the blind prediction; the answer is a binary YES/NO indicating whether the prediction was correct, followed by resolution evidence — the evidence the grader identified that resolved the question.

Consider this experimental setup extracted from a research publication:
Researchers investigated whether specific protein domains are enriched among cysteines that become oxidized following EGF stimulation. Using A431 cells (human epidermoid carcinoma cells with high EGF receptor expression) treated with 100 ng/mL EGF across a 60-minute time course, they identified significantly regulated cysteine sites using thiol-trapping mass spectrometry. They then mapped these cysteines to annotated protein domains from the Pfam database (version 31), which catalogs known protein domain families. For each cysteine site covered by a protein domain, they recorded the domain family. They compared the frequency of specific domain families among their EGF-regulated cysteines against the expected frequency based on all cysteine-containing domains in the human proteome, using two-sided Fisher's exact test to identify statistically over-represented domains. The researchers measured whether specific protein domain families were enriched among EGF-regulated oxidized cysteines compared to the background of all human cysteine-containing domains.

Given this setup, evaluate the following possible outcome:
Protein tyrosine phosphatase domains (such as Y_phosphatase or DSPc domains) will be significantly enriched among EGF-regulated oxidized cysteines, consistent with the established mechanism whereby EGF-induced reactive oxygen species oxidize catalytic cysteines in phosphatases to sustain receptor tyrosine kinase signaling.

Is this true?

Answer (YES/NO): NO